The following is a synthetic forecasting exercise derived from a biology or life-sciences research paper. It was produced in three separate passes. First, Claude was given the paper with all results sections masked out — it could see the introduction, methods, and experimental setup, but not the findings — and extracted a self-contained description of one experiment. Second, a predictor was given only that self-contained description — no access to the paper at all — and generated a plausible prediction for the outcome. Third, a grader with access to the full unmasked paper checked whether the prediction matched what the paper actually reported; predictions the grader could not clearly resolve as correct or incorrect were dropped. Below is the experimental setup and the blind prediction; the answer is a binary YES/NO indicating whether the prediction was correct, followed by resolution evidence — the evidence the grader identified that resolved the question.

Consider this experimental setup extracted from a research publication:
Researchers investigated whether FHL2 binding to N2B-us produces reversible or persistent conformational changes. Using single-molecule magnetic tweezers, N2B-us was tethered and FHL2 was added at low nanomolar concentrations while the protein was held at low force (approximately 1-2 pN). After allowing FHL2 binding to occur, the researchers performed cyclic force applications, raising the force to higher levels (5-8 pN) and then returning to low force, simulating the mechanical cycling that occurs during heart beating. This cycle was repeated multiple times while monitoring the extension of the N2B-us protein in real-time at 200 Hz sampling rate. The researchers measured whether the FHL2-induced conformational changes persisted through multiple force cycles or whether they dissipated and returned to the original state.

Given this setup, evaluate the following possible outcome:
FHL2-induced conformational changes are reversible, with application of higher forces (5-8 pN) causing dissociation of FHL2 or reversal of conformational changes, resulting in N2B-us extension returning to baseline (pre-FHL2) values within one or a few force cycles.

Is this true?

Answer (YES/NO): NO